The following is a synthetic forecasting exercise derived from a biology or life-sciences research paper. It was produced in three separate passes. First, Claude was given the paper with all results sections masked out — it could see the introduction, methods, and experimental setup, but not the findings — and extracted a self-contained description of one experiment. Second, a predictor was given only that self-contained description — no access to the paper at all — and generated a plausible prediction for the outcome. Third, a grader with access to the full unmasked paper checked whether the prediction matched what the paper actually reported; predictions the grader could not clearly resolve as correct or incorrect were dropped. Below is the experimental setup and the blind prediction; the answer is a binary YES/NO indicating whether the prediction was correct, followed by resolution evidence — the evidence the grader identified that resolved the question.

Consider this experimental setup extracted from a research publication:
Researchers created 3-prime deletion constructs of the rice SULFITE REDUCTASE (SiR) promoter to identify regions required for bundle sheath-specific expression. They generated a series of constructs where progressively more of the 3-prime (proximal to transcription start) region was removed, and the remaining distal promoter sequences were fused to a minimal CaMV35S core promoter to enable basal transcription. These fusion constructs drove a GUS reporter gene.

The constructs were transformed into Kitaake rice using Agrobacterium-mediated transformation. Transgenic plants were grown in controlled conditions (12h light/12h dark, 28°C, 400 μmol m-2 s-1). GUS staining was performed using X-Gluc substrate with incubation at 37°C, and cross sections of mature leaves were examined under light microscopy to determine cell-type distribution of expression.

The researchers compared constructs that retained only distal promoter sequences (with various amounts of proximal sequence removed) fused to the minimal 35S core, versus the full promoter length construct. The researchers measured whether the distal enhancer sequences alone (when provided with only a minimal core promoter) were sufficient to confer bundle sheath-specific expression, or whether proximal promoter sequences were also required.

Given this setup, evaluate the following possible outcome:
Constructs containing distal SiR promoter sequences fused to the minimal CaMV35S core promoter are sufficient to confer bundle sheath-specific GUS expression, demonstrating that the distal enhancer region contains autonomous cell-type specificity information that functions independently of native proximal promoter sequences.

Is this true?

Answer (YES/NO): NO